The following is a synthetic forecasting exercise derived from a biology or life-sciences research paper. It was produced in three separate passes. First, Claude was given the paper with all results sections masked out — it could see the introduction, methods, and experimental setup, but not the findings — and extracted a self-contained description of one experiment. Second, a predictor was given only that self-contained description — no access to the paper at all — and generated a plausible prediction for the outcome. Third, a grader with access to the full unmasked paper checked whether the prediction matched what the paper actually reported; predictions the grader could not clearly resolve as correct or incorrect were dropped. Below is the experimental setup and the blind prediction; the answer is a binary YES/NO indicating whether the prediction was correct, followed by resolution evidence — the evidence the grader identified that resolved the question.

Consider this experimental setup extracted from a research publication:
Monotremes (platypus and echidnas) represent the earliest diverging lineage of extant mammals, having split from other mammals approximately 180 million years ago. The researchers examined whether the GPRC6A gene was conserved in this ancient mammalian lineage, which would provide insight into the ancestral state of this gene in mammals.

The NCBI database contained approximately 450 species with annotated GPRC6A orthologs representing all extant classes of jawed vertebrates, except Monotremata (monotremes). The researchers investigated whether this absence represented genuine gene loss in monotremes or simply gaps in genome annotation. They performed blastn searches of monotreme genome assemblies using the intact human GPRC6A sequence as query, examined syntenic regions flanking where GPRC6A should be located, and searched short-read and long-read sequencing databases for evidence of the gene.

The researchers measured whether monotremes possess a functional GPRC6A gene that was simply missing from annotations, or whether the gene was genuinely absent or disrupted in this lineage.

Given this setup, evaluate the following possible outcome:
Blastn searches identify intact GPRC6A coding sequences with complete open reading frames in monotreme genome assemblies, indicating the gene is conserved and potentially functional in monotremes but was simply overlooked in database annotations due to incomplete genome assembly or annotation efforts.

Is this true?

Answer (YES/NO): NO